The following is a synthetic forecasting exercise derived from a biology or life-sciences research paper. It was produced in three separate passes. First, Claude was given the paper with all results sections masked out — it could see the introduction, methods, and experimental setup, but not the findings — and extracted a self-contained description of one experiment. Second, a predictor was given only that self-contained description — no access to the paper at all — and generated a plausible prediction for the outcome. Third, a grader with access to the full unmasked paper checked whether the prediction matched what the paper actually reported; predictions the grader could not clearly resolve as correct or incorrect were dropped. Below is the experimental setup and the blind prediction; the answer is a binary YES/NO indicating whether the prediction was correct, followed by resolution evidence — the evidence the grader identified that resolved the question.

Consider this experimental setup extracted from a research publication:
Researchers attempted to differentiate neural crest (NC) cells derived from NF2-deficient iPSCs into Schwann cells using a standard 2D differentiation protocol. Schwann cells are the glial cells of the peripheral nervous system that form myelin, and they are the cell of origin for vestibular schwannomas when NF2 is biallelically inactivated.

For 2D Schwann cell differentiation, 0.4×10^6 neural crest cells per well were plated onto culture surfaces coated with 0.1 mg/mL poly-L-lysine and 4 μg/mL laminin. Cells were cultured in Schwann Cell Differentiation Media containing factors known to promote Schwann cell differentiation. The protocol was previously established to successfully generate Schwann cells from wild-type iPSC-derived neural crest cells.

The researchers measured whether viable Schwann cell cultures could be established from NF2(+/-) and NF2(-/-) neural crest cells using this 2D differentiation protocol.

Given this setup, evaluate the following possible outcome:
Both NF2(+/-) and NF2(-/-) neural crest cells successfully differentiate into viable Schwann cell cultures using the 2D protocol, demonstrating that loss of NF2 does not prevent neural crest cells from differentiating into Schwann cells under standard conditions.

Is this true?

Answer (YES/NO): NO